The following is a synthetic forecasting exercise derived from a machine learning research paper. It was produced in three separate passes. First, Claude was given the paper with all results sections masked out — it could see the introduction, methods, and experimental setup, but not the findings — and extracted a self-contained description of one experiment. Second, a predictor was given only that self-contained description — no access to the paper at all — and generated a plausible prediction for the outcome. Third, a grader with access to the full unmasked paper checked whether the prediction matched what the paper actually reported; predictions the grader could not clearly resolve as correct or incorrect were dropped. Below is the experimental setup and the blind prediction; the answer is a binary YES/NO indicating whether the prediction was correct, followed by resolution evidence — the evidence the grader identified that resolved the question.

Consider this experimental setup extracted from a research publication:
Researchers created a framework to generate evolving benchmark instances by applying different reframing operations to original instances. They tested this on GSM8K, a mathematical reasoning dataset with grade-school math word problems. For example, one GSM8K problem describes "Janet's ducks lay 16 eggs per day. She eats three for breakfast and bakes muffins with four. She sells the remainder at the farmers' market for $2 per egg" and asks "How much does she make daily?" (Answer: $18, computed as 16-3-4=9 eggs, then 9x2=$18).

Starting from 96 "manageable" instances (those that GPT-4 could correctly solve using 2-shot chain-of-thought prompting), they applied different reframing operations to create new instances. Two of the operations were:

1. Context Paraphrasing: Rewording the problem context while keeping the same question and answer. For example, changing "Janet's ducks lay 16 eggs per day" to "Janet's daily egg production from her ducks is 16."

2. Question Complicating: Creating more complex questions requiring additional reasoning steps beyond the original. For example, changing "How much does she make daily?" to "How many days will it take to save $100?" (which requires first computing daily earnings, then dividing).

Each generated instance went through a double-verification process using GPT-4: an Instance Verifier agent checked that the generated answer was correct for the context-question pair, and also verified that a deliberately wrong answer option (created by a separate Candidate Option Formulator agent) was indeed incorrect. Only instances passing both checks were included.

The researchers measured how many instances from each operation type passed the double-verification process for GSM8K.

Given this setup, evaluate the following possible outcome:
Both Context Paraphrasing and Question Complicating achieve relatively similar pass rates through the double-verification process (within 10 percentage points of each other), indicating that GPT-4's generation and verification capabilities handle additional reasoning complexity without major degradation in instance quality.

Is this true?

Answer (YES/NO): NO